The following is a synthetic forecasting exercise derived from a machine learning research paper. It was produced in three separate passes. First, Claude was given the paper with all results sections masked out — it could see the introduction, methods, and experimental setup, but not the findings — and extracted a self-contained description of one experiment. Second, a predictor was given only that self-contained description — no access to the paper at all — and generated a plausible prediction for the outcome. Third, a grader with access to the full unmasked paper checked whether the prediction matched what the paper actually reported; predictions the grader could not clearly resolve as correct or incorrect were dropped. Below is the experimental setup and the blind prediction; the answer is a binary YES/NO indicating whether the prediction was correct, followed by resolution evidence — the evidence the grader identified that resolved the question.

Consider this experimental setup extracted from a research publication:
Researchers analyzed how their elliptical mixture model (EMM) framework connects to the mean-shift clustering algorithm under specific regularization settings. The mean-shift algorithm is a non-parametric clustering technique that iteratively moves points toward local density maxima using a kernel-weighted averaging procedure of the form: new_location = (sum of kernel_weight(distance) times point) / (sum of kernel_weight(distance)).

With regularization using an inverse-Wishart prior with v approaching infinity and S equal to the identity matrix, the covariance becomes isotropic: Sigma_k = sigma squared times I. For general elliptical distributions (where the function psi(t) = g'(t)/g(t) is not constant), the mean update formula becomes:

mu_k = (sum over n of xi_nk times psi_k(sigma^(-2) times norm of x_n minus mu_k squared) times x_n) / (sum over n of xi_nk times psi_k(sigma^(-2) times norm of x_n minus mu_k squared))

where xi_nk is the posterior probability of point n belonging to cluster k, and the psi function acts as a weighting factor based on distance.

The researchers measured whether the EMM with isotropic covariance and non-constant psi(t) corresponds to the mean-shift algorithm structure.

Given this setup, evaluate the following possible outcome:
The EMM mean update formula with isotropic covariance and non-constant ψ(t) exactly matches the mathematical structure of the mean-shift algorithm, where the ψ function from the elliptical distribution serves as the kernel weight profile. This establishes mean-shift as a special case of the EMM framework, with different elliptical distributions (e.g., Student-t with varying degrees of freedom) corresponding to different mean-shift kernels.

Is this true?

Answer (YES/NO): NO